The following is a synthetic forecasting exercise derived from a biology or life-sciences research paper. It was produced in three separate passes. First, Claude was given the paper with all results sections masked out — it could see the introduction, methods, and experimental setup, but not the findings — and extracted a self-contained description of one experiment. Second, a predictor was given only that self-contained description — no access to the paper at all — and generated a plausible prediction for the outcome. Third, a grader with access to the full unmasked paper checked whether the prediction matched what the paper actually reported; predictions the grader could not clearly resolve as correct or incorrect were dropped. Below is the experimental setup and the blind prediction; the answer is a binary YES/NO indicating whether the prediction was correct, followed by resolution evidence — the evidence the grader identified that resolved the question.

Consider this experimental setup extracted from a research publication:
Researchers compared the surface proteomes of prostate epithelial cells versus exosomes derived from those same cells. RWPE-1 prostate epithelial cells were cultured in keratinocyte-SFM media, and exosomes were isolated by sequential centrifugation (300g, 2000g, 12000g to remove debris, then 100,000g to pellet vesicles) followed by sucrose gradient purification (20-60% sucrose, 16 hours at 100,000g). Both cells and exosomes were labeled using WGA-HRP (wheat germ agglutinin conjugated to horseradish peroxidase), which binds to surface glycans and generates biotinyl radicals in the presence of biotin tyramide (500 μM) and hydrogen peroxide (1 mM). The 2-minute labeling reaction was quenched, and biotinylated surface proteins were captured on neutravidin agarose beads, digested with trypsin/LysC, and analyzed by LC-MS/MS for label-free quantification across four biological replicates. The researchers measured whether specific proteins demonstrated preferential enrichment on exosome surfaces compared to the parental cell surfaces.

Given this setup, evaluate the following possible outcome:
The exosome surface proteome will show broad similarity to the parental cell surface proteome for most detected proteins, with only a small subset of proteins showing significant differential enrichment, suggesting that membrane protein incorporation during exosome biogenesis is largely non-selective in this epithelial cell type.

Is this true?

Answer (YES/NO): NO